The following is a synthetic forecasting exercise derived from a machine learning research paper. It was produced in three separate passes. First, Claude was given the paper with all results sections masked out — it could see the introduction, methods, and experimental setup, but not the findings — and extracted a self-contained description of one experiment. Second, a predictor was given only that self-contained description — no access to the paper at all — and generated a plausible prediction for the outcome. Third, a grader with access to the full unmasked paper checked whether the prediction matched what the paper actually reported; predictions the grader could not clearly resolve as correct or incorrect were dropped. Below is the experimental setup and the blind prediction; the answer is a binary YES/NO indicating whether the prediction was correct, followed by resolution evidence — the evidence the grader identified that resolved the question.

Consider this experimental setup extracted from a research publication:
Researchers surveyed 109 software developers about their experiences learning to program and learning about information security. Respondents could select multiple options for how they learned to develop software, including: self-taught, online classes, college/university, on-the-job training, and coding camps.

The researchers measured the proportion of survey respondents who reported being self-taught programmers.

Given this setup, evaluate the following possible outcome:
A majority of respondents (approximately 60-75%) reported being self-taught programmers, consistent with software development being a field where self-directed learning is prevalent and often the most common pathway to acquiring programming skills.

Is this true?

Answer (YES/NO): NO